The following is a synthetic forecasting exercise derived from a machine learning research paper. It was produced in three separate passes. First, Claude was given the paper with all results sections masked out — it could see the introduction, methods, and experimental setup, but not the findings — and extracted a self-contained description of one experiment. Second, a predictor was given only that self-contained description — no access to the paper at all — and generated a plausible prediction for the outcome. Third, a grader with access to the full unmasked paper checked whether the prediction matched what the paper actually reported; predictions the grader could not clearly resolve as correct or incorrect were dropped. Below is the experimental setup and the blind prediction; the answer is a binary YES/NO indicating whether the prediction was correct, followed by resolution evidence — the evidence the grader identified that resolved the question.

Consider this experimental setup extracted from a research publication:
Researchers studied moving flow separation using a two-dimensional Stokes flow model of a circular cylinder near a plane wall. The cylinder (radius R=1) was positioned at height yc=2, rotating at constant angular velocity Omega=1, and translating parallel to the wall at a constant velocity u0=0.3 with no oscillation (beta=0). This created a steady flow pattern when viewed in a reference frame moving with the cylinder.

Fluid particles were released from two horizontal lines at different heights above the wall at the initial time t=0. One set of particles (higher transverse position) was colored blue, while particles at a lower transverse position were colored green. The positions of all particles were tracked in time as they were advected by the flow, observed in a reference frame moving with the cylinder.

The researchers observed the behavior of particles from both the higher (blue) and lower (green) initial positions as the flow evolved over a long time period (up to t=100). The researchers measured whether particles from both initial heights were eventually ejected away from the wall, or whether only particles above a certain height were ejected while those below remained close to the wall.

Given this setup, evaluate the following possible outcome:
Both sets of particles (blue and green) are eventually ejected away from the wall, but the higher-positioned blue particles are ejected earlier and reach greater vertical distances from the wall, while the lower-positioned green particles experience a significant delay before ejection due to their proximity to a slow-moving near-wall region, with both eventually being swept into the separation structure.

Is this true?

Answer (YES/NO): NO